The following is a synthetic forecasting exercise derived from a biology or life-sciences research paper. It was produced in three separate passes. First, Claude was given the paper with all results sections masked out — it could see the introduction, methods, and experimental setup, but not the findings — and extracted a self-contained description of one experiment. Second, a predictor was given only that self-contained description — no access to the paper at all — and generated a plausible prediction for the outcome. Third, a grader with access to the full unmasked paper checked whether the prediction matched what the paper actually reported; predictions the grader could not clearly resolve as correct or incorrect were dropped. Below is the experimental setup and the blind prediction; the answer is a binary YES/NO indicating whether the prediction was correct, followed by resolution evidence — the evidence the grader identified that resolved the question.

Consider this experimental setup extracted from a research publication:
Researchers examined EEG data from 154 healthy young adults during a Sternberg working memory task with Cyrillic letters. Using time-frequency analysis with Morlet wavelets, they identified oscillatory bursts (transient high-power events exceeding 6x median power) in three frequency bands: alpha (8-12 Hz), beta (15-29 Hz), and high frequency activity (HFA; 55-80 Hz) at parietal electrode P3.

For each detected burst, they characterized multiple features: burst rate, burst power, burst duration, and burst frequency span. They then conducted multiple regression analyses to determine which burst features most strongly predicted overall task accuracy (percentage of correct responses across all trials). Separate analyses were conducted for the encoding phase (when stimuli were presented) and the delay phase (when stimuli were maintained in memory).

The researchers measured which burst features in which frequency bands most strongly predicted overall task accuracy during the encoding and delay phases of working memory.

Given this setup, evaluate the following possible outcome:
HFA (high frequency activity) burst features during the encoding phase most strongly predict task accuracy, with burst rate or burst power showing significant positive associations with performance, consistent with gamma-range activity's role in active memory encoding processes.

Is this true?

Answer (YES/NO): NO